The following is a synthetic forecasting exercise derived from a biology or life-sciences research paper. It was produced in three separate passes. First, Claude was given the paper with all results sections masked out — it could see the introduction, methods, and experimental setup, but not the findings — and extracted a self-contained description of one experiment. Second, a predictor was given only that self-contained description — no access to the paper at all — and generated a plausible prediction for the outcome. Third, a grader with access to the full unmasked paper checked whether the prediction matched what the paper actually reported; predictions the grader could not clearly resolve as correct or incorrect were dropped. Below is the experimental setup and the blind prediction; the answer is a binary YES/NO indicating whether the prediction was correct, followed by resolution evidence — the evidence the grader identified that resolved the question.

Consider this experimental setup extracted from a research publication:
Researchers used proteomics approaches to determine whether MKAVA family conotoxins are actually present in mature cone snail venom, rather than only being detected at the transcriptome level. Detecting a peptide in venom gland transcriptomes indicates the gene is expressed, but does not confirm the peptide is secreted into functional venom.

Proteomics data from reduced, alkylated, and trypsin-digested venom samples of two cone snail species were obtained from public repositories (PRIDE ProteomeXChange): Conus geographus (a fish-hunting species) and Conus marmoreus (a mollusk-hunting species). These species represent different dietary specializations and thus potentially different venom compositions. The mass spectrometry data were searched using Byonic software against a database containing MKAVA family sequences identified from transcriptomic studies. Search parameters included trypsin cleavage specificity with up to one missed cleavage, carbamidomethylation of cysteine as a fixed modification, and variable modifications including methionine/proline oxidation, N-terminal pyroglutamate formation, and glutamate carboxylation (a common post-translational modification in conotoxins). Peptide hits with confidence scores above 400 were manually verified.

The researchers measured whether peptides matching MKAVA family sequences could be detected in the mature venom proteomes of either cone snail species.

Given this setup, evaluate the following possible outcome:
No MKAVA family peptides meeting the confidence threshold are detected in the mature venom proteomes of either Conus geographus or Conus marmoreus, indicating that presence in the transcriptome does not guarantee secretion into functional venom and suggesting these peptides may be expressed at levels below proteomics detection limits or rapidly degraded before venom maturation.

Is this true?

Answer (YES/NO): NO